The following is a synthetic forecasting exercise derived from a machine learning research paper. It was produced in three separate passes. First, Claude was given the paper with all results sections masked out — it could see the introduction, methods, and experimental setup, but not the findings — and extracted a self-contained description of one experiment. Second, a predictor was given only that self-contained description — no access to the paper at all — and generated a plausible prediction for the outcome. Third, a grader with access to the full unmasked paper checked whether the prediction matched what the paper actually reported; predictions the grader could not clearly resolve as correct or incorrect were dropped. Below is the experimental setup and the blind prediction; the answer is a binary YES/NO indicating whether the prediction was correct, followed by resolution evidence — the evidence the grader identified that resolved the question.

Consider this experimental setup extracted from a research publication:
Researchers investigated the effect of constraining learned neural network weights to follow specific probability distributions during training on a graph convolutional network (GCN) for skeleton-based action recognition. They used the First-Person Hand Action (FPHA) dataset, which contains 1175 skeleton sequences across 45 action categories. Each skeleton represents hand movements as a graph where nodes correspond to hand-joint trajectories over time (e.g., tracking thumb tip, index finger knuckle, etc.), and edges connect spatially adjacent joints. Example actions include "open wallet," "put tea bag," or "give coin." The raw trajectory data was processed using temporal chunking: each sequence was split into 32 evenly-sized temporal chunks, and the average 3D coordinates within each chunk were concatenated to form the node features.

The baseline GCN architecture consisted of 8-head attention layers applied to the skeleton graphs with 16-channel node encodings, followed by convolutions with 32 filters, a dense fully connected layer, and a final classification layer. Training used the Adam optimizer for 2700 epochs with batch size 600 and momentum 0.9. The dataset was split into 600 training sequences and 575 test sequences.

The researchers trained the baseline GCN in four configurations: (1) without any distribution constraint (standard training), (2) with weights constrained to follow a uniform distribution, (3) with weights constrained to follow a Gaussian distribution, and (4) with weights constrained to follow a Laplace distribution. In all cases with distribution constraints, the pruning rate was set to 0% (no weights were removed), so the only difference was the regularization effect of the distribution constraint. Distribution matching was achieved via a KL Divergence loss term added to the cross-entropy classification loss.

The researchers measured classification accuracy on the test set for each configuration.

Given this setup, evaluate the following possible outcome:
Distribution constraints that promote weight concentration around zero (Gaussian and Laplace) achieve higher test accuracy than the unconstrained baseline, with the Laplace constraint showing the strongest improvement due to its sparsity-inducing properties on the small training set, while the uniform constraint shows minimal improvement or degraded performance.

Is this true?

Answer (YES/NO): NO